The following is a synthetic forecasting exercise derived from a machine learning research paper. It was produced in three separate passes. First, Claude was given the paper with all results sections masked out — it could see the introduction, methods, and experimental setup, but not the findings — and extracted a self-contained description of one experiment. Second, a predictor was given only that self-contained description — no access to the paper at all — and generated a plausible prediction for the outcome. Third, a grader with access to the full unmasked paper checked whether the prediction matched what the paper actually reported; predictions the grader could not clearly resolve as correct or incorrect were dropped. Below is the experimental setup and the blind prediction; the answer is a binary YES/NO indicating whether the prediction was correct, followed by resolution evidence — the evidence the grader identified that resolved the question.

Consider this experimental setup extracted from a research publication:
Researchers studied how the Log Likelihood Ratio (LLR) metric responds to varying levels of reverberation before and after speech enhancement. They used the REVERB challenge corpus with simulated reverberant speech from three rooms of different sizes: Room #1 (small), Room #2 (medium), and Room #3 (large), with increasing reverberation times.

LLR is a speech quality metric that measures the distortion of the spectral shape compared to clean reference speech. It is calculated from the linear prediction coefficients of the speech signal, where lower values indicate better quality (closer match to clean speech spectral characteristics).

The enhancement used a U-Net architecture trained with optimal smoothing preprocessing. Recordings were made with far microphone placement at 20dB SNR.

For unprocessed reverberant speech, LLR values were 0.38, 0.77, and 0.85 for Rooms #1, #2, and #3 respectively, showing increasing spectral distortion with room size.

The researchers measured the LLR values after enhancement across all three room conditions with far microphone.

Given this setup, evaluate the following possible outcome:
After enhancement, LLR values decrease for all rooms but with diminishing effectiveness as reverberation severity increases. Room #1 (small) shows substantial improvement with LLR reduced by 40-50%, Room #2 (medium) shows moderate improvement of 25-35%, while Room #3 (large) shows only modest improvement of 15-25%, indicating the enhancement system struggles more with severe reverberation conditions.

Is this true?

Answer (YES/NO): NO